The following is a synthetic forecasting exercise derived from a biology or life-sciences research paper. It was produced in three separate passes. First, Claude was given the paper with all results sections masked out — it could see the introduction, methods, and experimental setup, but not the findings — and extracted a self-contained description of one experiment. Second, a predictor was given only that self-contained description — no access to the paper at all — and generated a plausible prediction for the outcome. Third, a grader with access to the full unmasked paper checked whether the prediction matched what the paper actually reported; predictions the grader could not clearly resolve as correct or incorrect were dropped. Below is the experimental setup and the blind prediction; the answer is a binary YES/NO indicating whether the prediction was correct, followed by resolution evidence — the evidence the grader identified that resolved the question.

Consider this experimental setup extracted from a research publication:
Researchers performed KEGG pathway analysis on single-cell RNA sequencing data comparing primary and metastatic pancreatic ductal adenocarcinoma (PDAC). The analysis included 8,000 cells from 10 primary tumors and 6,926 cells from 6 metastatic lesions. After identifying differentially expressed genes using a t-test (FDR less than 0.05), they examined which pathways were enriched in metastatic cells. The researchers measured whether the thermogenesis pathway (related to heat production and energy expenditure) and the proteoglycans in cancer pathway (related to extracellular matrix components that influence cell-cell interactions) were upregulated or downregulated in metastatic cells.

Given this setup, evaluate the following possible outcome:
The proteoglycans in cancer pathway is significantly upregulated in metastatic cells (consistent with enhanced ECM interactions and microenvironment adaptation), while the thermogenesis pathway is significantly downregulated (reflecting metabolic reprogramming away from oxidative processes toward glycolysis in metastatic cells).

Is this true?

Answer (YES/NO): NO